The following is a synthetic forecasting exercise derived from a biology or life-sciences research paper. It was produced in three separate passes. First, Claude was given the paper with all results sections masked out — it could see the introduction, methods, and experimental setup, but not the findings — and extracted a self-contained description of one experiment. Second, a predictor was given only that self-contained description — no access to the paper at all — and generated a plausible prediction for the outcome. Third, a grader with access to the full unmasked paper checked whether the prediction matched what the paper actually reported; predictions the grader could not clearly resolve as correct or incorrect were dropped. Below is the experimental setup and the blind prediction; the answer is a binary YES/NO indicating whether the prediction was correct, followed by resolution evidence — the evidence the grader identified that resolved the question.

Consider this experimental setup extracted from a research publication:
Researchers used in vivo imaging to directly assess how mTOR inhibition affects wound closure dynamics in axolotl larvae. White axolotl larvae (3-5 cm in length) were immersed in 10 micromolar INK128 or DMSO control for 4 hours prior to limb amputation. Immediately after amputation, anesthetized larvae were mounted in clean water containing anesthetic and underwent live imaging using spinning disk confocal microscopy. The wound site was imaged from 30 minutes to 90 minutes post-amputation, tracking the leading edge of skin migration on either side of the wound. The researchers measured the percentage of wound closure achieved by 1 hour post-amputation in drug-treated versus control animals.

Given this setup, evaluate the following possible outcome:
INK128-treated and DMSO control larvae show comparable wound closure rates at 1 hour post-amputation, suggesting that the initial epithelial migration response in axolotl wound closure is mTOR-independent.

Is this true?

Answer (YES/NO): NO